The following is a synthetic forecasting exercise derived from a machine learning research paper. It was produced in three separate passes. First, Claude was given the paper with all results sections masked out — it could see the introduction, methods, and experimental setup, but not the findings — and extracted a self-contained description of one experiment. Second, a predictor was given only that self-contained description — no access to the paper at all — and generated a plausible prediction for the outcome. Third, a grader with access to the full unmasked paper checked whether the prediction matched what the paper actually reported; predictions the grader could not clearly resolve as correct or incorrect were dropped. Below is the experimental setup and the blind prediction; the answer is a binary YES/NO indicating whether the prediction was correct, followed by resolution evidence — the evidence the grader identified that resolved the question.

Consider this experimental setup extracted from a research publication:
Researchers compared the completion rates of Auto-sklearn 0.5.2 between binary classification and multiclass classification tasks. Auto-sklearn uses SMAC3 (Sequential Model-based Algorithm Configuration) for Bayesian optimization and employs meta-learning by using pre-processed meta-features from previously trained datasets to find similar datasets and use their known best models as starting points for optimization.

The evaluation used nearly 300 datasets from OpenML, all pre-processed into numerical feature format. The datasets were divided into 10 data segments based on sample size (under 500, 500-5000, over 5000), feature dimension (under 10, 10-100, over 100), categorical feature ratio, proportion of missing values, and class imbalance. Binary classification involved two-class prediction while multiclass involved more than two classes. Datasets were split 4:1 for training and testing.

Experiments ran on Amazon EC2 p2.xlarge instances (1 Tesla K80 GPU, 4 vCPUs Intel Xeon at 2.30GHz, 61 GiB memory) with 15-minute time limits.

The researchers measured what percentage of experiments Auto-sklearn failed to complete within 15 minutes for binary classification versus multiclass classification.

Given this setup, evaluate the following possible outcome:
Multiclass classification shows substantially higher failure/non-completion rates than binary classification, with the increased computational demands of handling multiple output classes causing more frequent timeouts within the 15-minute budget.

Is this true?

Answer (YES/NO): NO